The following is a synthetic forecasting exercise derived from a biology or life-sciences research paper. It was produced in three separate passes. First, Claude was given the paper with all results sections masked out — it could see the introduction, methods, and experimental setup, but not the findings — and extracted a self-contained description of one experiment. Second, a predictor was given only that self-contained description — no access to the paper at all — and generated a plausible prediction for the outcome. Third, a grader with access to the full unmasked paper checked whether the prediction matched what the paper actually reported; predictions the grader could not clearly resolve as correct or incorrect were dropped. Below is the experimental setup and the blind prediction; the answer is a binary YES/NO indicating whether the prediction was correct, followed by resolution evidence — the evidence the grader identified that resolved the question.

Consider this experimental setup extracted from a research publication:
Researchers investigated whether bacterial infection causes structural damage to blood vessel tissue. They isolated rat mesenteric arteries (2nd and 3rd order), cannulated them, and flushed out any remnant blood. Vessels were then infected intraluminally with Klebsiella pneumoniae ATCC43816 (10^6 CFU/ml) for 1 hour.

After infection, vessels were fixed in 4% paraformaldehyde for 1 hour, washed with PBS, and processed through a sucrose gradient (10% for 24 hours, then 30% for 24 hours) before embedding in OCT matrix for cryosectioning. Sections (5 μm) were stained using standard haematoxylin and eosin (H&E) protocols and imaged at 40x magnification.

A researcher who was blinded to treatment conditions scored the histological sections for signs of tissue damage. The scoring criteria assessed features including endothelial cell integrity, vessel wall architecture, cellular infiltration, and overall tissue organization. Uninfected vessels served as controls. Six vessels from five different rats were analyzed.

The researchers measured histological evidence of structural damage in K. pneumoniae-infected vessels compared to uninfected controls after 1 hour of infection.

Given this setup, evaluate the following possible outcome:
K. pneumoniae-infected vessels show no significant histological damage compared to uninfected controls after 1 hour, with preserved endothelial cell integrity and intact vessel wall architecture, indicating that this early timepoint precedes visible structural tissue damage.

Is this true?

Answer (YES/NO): YES